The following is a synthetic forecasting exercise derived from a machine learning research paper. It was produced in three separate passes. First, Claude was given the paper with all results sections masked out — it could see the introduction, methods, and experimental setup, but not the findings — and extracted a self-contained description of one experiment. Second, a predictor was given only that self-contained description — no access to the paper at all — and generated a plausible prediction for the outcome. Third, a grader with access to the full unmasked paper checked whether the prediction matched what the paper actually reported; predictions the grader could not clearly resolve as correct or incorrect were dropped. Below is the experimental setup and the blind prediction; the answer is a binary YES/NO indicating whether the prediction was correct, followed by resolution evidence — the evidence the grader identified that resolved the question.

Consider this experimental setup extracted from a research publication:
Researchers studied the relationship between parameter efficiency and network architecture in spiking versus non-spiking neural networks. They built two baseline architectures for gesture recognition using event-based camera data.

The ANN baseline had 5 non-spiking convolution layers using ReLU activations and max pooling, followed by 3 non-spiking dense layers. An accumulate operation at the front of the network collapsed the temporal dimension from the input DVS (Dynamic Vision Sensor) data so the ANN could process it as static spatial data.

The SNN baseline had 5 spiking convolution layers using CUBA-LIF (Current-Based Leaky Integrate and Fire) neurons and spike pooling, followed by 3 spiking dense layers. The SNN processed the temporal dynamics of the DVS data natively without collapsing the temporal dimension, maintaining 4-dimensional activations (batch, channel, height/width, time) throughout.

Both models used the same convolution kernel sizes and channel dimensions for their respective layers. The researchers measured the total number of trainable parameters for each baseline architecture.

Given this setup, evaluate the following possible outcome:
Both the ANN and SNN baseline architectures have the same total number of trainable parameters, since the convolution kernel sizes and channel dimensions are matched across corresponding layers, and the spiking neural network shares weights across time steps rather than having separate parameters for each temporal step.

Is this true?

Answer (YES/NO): NO